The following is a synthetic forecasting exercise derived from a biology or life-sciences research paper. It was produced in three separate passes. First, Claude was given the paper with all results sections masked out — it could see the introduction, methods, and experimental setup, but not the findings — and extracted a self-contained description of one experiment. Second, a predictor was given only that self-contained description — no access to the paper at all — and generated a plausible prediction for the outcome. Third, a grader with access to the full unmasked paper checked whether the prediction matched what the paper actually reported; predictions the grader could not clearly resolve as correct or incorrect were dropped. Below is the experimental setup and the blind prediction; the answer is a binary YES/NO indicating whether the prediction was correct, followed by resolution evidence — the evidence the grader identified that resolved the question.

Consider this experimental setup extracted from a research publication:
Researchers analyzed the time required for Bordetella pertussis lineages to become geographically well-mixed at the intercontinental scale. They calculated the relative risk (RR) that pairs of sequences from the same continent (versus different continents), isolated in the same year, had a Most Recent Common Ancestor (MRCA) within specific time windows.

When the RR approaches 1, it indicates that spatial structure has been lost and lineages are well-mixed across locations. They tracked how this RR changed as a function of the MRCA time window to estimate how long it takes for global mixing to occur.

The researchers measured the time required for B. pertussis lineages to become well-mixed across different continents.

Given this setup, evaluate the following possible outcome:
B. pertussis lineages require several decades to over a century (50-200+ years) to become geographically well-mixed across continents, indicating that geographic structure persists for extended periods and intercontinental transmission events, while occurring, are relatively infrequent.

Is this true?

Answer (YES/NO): NO